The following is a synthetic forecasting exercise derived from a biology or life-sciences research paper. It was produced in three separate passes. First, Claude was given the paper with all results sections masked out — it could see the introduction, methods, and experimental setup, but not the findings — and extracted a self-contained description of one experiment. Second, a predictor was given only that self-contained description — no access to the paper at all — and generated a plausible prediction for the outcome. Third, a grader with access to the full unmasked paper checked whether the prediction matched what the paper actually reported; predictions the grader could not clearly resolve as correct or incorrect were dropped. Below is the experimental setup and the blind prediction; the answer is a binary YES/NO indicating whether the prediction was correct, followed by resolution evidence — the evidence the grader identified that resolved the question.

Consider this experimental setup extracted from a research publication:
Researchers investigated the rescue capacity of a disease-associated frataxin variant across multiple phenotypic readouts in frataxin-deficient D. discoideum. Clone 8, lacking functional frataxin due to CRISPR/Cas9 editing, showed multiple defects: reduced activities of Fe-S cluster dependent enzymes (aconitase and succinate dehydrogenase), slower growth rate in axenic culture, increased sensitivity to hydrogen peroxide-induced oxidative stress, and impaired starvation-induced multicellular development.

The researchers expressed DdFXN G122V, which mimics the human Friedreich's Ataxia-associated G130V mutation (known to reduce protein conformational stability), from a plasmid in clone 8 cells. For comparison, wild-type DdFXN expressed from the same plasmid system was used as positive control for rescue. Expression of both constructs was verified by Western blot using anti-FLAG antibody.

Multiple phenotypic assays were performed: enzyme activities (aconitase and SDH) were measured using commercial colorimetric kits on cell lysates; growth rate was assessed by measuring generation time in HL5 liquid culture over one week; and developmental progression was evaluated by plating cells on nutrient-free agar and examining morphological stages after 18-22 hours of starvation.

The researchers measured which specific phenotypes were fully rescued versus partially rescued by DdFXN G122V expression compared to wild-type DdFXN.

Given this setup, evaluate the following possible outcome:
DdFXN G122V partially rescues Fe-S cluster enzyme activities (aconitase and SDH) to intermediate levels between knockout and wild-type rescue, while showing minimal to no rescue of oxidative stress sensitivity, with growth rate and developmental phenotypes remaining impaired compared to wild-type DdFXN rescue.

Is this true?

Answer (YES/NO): NO